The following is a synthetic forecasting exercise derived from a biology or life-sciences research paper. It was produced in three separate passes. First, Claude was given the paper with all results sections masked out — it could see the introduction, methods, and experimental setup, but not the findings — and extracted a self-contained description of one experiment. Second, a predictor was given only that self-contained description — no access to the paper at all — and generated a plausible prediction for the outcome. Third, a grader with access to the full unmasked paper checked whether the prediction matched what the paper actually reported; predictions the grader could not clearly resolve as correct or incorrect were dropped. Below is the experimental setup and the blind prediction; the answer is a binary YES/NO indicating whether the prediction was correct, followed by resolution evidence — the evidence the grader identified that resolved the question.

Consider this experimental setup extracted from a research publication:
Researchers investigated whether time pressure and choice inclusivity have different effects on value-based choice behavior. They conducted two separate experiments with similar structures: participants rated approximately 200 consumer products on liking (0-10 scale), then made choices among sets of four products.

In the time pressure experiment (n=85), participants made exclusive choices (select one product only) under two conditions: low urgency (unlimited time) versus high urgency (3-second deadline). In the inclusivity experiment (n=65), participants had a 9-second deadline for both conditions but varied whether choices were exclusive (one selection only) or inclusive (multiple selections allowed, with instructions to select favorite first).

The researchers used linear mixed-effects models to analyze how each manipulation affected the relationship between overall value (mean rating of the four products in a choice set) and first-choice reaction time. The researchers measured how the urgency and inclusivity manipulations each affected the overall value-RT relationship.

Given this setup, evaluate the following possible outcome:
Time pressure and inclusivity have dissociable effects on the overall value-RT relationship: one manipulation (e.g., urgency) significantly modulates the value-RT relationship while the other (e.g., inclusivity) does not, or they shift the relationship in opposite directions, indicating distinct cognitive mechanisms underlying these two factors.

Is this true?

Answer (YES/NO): YES